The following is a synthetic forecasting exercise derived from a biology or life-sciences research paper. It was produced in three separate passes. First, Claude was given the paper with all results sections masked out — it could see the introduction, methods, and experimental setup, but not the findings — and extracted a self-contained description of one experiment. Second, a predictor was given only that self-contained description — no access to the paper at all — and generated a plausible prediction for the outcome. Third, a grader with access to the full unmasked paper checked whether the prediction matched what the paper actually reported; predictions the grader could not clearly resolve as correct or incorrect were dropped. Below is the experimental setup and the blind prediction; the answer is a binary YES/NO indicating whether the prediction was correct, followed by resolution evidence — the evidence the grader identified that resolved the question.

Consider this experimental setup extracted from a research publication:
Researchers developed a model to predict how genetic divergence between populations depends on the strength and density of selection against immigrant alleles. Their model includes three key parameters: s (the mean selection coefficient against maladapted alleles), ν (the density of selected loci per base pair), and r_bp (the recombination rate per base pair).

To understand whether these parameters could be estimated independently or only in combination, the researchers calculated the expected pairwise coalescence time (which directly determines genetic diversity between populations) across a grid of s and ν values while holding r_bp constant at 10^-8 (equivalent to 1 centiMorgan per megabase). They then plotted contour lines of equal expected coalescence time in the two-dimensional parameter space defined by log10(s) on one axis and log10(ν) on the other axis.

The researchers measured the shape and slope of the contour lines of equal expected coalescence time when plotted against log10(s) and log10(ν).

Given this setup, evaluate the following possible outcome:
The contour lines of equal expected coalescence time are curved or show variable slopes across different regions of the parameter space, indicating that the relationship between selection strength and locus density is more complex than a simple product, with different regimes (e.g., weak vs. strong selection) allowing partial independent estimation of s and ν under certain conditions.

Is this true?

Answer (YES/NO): NO